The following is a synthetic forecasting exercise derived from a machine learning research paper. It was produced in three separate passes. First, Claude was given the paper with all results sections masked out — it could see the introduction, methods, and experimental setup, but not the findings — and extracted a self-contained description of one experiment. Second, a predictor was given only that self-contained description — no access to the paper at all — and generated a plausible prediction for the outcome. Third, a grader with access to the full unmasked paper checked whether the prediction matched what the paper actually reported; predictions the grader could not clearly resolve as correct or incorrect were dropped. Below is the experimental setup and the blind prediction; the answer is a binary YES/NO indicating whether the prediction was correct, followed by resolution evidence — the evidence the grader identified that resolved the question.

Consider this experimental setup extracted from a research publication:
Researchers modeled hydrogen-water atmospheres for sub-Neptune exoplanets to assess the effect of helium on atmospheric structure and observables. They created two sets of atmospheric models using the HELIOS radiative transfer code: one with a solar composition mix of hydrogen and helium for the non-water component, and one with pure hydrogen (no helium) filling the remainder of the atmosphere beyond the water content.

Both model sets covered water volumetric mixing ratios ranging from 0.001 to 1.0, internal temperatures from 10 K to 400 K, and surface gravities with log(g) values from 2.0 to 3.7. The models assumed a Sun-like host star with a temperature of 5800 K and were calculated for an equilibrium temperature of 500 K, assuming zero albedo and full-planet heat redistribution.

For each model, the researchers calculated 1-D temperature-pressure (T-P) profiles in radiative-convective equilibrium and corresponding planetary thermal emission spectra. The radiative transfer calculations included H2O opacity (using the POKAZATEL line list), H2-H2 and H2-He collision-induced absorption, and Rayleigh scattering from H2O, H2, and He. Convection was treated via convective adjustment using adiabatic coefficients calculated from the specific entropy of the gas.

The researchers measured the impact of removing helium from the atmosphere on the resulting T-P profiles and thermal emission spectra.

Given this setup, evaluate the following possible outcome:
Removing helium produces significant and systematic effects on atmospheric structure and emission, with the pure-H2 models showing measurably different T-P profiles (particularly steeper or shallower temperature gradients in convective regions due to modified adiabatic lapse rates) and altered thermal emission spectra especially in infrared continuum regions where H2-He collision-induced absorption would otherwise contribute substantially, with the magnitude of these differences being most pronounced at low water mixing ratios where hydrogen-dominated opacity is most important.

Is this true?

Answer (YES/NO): NO